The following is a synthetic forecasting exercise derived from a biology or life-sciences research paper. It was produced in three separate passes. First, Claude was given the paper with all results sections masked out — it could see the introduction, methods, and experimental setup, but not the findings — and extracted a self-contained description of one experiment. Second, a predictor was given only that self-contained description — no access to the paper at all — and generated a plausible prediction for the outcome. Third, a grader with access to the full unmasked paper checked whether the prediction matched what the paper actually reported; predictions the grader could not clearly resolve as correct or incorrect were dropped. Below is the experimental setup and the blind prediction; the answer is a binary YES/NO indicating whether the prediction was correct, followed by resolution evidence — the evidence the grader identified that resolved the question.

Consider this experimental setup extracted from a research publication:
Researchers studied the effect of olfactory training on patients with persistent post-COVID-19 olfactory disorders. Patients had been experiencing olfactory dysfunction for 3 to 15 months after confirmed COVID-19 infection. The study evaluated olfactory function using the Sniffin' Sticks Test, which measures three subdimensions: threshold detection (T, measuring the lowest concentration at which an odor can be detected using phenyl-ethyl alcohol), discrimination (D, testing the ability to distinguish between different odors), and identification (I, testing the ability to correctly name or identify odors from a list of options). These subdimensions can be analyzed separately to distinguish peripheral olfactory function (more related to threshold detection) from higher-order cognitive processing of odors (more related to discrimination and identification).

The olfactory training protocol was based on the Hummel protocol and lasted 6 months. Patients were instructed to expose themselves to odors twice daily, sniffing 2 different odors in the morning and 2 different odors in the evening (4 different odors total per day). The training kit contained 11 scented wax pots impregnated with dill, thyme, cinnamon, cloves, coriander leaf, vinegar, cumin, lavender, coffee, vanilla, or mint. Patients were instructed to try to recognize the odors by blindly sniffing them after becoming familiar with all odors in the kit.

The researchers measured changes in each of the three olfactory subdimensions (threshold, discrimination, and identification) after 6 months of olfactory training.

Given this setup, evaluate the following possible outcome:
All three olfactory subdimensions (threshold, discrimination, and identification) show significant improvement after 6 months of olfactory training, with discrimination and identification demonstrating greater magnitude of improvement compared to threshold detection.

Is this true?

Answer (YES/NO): NO